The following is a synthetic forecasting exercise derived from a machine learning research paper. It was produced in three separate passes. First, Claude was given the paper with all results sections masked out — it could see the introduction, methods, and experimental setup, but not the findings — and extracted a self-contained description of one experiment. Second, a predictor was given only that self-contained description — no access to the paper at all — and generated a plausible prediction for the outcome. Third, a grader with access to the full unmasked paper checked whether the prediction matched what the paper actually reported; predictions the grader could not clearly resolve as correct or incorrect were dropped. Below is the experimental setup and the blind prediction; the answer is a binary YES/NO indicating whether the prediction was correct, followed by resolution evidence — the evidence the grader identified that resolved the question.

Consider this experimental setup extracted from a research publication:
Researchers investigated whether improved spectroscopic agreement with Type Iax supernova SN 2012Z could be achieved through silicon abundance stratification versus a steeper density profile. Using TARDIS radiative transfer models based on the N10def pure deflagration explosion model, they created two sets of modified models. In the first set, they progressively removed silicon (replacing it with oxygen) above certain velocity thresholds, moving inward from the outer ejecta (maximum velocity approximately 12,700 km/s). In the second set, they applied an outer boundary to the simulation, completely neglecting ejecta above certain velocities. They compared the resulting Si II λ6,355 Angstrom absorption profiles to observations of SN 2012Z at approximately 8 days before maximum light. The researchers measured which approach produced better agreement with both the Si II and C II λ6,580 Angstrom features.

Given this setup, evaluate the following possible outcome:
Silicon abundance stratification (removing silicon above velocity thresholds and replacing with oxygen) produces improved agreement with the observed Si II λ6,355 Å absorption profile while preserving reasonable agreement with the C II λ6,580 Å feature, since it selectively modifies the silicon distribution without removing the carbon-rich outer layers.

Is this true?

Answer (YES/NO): NO